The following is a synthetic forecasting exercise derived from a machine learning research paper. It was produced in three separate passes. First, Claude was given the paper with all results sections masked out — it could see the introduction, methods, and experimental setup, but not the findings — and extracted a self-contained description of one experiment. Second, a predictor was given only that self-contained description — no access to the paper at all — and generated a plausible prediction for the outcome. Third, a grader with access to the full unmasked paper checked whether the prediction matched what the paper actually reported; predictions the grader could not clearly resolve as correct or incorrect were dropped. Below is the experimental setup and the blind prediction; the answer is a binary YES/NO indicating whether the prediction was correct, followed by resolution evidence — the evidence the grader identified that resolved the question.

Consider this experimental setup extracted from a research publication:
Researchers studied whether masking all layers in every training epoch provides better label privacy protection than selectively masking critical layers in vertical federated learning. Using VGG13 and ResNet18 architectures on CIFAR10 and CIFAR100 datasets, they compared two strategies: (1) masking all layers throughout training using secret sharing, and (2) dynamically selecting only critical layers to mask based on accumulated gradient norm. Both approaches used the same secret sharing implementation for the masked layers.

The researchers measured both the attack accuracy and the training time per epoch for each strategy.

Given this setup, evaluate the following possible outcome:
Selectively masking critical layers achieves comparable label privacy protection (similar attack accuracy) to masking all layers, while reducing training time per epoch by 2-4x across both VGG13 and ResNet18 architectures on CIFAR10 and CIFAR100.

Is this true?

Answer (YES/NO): NO